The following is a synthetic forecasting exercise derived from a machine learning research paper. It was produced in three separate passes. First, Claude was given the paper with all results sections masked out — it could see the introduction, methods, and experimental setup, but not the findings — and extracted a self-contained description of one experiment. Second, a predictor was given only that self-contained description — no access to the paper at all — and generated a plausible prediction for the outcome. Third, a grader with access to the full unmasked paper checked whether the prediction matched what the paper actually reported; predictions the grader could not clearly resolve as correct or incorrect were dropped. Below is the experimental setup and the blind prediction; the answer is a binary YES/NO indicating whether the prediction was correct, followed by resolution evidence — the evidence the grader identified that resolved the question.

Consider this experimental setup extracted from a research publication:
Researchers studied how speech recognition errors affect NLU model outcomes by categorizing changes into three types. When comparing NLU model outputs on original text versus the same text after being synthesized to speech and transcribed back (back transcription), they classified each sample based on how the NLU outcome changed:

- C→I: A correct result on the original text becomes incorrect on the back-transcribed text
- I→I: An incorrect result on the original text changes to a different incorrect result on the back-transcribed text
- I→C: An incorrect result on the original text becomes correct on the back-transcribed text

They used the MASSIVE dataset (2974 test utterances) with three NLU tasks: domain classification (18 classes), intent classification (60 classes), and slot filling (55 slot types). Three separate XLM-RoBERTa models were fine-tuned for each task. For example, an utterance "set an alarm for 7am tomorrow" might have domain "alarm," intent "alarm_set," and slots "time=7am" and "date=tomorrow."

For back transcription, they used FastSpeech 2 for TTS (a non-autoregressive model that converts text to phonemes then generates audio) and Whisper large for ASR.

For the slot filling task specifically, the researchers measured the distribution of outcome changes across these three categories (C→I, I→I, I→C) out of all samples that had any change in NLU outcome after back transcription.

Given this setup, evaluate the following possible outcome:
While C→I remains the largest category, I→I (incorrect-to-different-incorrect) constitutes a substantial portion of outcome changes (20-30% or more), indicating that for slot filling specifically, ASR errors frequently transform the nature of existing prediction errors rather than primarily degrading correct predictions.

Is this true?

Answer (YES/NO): YES